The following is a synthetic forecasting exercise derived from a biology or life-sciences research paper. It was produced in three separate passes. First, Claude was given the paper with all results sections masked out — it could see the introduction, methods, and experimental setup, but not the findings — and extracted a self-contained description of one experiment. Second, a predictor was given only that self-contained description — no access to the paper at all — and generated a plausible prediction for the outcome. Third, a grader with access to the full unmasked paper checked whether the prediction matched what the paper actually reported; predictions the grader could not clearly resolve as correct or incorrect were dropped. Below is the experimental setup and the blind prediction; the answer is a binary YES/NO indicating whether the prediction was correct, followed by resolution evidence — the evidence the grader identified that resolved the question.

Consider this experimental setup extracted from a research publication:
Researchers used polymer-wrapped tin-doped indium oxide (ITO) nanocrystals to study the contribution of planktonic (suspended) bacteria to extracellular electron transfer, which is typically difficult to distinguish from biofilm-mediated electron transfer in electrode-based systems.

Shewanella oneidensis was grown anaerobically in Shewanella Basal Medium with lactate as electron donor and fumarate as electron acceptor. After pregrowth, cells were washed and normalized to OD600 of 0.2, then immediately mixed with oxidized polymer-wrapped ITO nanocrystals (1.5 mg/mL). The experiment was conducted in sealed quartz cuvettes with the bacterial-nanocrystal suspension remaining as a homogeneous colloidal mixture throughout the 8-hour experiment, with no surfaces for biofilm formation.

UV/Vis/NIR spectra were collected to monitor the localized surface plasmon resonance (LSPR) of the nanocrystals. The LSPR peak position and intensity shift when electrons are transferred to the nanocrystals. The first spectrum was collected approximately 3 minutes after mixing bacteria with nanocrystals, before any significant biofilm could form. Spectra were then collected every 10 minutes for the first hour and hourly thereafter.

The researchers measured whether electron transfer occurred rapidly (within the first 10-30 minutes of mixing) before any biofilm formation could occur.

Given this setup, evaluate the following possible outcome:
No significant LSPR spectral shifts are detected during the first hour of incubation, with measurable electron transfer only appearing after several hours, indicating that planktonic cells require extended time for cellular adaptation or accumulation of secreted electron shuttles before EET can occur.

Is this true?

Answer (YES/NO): NO